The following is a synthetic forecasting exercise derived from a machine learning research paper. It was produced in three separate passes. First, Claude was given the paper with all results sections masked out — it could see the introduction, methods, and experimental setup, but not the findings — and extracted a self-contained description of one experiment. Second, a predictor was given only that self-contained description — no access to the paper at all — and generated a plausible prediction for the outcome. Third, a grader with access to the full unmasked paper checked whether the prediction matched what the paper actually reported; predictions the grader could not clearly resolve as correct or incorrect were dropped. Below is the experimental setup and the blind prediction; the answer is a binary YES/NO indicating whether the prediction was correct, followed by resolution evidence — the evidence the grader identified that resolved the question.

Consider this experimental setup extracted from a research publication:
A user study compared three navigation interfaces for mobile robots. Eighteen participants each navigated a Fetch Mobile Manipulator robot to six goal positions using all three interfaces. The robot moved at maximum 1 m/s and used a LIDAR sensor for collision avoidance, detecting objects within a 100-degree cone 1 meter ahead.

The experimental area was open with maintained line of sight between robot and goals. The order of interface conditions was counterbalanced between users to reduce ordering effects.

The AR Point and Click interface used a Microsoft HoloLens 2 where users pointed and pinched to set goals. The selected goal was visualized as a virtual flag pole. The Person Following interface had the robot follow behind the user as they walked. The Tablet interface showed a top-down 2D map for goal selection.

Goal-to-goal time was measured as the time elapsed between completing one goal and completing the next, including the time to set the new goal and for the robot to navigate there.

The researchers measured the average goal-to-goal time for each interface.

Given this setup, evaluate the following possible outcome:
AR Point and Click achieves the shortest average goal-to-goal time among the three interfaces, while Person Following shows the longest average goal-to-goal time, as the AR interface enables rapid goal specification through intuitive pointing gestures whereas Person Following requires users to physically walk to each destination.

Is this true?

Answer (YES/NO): NO